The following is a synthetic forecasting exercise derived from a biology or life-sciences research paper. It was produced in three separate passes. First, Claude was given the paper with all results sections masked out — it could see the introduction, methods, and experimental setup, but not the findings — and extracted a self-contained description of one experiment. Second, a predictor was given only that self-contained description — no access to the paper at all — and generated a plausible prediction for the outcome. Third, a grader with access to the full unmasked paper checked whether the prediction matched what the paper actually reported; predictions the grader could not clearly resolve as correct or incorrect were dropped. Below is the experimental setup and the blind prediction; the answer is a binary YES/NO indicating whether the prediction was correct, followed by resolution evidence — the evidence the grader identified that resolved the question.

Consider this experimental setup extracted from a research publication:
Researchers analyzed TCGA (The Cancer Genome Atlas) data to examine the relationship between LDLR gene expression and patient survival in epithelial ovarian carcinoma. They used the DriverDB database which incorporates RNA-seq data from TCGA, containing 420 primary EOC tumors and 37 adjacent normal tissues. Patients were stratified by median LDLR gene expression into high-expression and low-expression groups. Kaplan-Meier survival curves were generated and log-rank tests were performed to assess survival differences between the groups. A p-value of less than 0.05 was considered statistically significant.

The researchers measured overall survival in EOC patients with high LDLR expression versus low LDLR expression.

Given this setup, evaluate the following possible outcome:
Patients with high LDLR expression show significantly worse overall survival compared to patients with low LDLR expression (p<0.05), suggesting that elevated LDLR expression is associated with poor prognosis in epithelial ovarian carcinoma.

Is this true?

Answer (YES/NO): YES